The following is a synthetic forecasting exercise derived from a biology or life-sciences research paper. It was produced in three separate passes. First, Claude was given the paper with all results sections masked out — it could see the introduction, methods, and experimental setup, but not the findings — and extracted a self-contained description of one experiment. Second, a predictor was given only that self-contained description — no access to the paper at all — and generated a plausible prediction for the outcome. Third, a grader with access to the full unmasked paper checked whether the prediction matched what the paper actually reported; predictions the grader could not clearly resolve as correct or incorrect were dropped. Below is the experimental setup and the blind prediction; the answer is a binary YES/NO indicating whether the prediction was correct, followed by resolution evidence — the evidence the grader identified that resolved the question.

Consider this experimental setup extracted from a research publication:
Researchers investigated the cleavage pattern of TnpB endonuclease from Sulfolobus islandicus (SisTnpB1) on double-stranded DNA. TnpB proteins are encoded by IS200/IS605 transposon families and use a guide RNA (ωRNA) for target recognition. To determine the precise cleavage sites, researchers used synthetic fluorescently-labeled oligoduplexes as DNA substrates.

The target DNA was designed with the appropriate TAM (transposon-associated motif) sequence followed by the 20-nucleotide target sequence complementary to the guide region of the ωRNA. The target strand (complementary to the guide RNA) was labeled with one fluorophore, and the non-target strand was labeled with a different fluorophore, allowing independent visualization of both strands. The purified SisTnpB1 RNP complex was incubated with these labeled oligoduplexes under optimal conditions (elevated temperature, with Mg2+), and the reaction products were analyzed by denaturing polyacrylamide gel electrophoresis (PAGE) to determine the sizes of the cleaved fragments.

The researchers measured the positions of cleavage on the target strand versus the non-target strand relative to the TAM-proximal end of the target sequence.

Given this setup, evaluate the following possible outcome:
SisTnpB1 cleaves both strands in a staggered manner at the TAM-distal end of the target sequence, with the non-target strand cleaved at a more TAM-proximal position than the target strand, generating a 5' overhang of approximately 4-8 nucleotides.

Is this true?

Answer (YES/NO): YES